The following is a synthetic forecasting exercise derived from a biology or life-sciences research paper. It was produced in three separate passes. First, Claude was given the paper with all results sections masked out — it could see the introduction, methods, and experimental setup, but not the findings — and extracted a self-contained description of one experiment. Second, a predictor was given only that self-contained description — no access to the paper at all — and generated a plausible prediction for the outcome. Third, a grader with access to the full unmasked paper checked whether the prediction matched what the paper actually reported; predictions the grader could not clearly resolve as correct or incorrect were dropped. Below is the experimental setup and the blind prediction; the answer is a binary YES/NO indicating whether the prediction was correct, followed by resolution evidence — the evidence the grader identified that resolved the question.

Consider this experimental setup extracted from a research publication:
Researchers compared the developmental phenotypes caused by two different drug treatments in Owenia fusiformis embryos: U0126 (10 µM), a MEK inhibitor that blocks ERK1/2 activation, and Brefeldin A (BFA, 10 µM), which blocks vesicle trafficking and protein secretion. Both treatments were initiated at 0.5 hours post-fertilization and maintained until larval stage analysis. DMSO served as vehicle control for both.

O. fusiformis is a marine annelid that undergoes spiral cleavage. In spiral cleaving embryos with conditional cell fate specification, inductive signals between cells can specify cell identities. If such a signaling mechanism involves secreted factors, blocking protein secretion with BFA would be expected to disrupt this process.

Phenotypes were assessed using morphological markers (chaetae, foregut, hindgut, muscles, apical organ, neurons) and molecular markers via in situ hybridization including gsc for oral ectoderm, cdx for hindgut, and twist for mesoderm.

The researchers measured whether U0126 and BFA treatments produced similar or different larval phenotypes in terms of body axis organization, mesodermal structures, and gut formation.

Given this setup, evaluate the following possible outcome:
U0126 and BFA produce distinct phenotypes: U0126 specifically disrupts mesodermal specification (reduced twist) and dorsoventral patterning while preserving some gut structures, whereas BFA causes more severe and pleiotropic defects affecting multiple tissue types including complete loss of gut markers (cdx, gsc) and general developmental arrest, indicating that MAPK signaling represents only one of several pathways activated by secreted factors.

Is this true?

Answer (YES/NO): NO